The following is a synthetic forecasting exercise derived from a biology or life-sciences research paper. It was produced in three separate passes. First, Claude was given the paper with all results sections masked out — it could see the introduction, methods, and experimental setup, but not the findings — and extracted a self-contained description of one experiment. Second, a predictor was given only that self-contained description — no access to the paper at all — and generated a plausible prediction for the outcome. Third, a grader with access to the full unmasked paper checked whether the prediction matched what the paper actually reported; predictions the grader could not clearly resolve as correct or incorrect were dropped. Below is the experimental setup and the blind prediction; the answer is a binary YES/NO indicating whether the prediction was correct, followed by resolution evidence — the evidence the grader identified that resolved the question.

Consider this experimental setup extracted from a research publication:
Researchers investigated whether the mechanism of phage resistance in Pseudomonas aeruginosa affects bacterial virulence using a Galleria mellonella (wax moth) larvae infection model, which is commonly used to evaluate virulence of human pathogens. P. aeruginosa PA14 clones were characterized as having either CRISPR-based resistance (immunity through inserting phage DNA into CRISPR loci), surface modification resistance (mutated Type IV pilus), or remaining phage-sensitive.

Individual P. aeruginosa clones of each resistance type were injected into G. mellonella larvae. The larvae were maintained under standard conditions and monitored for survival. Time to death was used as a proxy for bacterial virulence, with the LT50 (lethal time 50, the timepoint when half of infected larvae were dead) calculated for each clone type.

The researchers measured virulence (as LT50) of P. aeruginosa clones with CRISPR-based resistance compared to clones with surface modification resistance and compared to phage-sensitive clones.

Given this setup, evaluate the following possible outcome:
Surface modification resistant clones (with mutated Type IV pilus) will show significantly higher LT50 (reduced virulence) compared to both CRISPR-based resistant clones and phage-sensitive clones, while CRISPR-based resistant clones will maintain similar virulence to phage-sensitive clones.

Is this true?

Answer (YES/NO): YES